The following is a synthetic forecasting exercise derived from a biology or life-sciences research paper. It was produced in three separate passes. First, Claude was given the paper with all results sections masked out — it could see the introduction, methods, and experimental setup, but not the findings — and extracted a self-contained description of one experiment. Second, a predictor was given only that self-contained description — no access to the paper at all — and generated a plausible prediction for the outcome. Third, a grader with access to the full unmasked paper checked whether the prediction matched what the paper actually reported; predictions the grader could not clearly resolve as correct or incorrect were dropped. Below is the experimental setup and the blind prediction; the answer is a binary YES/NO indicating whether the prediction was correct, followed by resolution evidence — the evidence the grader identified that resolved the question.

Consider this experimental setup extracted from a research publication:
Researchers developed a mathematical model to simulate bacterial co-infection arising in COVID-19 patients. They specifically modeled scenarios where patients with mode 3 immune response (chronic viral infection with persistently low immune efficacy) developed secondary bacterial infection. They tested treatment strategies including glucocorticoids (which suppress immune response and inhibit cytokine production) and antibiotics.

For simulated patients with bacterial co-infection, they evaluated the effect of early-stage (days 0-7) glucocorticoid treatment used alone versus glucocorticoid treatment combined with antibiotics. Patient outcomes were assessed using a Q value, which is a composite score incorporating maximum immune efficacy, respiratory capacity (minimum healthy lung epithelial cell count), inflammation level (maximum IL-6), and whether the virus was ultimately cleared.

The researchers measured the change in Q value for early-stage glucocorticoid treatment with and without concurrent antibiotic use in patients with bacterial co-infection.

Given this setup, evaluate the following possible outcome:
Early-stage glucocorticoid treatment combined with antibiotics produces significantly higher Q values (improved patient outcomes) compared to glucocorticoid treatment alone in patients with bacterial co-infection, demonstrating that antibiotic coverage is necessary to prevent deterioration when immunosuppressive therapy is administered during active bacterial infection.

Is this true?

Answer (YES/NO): YES